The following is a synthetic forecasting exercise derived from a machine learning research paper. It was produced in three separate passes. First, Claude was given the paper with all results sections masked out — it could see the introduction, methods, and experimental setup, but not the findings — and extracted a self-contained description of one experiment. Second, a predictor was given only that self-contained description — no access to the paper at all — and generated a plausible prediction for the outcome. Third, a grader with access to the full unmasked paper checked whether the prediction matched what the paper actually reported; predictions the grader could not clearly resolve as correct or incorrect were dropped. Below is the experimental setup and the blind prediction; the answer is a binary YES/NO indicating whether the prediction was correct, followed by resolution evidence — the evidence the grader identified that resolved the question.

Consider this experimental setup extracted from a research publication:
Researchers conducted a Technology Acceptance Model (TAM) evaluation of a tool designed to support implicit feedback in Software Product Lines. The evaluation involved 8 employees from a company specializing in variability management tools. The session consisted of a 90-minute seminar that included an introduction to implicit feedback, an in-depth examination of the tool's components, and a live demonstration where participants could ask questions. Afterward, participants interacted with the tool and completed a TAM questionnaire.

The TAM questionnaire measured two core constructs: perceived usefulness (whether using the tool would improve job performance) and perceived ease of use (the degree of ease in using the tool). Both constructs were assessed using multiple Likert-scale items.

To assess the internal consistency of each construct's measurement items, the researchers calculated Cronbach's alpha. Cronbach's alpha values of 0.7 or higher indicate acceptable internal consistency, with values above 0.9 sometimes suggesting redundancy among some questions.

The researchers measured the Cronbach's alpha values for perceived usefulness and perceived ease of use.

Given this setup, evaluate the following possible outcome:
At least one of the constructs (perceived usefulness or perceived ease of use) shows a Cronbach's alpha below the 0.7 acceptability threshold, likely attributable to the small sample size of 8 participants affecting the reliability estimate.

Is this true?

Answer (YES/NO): YES